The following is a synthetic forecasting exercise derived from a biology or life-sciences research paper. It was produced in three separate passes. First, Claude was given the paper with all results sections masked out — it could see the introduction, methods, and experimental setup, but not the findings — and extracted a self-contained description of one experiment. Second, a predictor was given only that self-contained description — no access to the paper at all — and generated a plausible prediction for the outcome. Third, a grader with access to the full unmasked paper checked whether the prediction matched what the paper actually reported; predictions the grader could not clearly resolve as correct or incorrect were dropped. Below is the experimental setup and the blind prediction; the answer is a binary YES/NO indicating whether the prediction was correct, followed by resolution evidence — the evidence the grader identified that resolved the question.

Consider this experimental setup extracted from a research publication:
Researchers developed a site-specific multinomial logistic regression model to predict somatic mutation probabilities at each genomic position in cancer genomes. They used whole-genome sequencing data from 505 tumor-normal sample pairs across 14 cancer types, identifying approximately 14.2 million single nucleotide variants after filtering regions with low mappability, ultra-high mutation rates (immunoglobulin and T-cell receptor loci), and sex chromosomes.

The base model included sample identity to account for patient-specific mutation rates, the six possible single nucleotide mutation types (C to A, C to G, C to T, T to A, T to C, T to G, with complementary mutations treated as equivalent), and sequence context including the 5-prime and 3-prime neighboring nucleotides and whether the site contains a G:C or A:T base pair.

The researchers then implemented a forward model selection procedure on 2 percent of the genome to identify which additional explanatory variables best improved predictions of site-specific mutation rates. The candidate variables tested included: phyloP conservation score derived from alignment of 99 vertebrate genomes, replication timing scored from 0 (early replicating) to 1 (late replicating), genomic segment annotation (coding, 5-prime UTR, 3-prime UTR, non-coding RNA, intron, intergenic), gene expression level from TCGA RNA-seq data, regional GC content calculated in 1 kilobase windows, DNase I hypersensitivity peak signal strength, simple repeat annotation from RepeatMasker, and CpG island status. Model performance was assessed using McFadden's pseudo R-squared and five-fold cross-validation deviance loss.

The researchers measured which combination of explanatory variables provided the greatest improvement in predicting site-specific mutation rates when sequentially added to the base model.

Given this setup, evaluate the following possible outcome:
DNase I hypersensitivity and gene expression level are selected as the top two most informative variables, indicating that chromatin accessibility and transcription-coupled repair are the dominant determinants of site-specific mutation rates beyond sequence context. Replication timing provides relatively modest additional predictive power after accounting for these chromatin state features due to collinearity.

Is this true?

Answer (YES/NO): NO